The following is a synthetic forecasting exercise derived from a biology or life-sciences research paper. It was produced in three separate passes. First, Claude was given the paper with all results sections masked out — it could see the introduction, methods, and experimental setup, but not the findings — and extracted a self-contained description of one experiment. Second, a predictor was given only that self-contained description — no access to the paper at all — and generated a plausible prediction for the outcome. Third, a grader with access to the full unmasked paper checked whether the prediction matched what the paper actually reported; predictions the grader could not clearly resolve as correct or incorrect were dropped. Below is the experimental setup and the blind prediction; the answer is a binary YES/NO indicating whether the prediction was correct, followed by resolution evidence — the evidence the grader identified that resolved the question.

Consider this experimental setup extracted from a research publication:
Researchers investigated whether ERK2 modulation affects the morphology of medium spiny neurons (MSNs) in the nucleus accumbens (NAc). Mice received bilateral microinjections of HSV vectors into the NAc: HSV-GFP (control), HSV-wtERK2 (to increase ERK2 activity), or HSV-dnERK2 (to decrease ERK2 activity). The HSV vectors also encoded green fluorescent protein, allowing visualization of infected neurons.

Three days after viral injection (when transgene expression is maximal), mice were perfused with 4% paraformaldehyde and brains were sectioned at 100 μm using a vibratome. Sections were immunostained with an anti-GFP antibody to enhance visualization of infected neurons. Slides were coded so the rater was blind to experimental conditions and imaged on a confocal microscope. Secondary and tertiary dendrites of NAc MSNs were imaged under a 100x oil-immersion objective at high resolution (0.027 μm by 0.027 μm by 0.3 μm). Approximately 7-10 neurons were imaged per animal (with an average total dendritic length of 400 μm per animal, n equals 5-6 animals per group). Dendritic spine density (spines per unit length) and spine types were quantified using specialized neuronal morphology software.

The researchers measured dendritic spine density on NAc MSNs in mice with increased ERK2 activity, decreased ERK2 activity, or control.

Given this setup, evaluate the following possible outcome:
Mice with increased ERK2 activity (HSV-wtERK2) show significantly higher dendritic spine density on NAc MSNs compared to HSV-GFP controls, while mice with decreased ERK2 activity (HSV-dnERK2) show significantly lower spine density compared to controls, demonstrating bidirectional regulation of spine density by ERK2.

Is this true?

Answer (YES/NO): NO